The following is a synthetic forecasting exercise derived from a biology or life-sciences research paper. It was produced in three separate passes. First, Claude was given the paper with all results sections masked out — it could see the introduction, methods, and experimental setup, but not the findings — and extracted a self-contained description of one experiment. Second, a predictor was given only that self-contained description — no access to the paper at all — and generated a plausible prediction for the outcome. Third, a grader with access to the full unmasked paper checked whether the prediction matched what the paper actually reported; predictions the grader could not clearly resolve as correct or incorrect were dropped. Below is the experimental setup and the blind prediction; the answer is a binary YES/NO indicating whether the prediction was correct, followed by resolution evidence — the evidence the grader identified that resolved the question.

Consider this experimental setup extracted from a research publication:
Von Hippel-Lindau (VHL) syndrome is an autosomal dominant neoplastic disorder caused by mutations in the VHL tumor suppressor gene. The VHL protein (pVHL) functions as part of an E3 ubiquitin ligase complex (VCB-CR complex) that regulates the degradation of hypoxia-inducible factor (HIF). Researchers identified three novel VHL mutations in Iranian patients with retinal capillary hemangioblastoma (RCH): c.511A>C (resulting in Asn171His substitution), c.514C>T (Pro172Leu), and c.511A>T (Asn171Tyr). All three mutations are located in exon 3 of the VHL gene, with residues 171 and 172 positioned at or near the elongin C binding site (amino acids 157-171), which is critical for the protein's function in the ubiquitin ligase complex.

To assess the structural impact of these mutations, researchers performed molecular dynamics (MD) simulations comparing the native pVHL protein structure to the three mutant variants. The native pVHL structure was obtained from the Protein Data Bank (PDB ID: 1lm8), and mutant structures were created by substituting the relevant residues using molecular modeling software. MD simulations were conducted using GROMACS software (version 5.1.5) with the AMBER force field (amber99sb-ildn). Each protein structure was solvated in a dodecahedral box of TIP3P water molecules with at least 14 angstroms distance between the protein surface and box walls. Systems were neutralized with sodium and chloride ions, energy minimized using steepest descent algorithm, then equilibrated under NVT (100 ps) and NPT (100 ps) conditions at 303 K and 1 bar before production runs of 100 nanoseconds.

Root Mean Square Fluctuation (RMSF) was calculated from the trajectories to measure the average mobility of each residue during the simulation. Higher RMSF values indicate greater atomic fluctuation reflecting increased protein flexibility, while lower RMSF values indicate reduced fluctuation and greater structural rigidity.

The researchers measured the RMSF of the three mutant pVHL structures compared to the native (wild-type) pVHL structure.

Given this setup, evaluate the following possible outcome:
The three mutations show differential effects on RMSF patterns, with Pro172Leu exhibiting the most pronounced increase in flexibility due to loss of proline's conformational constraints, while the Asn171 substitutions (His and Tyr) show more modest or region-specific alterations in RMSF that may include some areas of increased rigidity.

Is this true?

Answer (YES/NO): NO